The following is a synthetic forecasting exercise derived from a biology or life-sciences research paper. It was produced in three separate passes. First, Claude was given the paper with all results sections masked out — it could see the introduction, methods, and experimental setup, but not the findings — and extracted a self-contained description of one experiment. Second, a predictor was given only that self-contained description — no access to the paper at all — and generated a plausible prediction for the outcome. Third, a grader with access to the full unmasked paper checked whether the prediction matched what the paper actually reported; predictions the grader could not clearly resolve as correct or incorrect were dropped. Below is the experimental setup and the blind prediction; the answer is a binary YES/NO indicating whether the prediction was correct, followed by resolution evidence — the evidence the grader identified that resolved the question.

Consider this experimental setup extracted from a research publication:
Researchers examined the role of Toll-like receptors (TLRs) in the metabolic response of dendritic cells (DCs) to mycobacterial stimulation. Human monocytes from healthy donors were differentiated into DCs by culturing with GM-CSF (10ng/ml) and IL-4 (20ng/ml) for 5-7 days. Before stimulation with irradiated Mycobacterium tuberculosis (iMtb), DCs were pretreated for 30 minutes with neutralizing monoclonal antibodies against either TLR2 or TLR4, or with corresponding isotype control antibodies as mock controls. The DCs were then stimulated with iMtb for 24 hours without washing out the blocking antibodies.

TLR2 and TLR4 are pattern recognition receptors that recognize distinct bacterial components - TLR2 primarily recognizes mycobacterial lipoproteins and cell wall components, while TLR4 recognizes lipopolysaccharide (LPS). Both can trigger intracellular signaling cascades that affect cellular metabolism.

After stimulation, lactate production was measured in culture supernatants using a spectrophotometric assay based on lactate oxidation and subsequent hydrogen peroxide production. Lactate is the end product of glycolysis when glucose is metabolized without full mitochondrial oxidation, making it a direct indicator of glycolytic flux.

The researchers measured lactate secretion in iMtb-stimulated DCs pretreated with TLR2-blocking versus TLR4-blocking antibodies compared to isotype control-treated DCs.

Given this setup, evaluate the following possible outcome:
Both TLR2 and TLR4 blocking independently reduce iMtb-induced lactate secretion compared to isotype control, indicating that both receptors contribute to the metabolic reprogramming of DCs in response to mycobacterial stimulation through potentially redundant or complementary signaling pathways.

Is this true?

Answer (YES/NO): NO